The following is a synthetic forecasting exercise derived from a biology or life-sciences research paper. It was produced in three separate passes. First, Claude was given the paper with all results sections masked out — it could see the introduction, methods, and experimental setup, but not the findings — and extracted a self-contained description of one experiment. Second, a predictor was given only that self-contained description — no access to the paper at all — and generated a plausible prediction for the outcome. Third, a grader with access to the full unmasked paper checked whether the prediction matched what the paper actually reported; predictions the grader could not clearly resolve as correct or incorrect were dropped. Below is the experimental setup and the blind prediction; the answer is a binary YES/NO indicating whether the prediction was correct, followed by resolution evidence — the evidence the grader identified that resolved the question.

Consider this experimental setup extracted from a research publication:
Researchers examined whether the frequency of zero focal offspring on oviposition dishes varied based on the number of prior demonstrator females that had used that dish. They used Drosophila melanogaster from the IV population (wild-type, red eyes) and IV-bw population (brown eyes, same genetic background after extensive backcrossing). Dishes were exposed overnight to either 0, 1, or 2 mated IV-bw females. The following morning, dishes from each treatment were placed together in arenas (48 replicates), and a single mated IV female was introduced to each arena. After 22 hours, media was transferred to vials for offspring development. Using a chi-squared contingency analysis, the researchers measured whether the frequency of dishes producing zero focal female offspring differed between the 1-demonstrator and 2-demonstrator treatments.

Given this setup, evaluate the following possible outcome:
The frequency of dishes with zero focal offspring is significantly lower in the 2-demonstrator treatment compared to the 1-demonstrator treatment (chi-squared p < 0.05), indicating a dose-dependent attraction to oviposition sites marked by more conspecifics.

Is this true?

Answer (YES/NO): YES